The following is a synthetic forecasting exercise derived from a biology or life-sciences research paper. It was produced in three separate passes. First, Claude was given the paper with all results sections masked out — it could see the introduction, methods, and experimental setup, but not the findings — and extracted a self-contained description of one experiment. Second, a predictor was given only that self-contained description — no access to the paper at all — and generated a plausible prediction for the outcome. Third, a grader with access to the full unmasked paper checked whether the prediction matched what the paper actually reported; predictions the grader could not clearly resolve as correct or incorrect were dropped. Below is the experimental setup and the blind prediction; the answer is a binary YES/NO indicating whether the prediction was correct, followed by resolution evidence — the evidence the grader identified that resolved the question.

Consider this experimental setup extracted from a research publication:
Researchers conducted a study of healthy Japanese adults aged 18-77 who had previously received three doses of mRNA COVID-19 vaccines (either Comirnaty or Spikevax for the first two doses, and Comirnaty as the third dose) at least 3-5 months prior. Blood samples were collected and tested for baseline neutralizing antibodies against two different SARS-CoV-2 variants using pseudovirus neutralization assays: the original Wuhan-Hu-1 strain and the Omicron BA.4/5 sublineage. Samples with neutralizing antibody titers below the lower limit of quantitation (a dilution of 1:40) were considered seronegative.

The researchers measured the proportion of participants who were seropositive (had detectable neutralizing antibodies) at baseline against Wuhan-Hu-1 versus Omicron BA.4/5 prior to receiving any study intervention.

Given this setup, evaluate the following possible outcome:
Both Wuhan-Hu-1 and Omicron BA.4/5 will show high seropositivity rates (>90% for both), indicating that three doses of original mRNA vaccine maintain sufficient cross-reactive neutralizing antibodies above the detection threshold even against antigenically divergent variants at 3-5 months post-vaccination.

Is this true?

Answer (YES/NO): NO